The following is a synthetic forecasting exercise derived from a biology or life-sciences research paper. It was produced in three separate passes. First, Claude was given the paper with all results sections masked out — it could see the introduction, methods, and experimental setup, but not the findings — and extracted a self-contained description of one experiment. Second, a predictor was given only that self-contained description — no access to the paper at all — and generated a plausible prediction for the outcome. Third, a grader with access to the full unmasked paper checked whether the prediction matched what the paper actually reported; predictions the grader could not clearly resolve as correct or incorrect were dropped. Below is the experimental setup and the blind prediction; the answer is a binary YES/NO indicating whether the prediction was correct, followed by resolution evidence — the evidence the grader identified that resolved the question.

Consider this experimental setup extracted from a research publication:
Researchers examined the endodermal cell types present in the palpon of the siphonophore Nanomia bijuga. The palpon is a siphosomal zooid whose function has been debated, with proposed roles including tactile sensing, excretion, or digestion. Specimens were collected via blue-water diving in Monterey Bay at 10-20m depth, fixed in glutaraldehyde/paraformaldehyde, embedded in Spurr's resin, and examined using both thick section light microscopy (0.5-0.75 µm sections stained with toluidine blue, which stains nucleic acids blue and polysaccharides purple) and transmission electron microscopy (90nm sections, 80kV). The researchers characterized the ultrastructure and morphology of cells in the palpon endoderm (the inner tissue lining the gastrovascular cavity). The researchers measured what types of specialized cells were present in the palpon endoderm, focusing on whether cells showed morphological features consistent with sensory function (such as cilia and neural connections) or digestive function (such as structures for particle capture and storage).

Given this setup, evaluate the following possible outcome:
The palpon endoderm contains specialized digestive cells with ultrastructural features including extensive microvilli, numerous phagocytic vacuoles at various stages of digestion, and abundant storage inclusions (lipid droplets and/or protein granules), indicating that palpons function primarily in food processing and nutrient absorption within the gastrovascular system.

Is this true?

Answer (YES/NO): YES